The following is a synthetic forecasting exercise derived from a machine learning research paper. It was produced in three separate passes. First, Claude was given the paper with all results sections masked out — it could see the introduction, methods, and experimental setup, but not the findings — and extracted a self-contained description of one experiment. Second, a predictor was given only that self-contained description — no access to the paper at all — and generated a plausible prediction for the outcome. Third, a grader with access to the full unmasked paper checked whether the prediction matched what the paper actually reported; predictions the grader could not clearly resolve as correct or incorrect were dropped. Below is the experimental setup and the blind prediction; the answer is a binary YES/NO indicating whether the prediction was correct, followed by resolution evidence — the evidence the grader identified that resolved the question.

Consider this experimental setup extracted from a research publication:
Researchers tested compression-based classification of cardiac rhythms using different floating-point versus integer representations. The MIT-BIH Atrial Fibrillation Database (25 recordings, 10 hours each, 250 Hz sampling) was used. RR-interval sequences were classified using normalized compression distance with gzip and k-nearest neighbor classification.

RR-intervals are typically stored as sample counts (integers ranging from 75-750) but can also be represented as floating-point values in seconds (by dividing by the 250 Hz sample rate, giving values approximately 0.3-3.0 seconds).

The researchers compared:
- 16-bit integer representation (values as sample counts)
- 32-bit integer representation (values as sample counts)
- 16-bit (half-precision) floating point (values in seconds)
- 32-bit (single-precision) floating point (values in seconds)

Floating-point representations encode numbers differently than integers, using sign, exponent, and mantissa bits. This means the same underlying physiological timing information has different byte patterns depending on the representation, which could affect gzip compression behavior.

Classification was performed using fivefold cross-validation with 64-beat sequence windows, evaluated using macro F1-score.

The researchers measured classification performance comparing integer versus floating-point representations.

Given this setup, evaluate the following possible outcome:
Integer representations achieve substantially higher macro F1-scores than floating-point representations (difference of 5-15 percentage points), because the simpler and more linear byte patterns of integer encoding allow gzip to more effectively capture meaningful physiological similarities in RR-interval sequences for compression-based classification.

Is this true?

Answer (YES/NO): NO